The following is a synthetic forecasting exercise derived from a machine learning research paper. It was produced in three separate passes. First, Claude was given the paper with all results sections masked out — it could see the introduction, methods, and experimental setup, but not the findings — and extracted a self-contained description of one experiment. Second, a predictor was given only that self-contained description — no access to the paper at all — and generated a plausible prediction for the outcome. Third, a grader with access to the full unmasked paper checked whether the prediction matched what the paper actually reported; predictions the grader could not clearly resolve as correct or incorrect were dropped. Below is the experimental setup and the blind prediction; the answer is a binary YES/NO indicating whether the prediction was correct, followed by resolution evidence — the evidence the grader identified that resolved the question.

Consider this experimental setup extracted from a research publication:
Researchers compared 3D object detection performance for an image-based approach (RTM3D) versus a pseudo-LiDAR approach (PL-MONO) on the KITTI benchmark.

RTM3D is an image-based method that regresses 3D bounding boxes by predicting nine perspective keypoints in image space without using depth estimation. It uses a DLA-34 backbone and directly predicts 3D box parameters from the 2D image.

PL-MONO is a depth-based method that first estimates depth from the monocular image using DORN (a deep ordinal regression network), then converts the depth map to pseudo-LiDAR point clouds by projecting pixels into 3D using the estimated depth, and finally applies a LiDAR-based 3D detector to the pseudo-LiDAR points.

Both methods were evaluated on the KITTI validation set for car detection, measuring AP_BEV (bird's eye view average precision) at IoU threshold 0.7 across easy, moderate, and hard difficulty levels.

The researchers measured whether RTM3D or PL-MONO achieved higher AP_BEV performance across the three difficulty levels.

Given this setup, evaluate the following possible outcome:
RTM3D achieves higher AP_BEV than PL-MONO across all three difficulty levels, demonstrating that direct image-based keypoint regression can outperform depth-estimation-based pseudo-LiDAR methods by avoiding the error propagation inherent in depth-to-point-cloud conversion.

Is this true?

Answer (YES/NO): NO